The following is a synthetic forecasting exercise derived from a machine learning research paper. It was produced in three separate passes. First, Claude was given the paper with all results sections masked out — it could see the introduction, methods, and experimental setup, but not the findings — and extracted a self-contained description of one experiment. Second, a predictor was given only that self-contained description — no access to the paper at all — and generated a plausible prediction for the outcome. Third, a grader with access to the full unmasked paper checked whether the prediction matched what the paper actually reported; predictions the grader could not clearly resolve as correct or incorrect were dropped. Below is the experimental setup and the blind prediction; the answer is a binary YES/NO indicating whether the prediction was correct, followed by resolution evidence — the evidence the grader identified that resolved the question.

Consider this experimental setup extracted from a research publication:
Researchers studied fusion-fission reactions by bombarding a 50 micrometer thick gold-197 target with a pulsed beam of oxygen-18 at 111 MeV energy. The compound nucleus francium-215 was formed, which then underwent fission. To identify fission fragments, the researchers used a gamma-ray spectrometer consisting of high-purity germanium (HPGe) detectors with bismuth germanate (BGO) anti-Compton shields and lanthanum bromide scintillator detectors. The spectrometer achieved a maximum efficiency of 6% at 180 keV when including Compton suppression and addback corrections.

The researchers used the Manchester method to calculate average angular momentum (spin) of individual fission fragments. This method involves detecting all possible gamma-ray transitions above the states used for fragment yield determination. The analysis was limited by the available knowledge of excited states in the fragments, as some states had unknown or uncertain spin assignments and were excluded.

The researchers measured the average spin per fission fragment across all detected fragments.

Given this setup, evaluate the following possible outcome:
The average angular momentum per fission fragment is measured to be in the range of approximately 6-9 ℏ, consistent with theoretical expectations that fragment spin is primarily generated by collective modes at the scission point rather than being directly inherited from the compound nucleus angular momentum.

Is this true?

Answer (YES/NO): YES